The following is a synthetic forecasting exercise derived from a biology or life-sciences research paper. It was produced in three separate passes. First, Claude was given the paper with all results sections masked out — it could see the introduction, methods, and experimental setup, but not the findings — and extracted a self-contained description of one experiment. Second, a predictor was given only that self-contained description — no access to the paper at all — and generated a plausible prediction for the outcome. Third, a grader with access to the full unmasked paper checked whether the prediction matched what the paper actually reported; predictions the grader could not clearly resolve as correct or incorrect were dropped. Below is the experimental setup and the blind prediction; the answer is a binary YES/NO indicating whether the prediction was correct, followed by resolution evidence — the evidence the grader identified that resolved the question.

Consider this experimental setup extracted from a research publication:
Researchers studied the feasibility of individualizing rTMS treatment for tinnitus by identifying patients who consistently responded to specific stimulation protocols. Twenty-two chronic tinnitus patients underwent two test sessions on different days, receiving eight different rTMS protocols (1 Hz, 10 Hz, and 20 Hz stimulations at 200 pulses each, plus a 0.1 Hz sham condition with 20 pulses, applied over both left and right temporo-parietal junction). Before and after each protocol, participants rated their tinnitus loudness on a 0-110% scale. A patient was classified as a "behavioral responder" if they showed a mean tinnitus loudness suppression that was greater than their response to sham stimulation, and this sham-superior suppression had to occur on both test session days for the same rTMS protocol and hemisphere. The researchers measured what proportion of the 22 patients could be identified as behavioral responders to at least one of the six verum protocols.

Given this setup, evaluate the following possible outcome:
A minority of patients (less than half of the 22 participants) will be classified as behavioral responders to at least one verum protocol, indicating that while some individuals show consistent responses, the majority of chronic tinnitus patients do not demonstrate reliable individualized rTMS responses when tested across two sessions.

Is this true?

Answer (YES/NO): NO